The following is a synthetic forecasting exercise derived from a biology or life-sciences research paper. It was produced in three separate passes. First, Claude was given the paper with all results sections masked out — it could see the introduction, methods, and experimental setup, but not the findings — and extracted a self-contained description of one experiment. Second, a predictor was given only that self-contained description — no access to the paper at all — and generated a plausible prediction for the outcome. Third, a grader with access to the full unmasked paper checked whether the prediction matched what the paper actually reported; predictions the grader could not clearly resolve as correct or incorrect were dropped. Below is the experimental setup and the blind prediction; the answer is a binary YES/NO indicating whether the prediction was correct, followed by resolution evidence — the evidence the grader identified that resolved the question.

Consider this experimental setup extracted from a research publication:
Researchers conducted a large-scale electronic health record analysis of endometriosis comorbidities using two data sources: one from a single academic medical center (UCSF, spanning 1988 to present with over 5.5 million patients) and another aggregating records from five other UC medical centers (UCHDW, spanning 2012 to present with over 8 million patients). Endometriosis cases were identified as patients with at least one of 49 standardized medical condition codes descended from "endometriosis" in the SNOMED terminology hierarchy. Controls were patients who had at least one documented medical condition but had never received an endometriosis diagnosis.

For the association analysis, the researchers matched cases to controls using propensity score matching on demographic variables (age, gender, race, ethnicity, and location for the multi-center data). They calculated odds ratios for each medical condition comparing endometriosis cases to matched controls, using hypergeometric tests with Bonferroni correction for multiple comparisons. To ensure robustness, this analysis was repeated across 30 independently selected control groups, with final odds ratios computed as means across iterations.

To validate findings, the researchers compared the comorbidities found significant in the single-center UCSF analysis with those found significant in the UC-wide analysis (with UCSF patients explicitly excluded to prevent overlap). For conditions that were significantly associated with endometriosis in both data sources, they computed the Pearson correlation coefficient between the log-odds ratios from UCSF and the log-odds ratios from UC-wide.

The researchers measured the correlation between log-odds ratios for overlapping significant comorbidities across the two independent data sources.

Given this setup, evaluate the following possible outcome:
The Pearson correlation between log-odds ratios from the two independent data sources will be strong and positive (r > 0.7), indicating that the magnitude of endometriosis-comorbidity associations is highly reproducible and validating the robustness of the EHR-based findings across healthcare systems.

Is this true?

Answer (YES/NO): YES